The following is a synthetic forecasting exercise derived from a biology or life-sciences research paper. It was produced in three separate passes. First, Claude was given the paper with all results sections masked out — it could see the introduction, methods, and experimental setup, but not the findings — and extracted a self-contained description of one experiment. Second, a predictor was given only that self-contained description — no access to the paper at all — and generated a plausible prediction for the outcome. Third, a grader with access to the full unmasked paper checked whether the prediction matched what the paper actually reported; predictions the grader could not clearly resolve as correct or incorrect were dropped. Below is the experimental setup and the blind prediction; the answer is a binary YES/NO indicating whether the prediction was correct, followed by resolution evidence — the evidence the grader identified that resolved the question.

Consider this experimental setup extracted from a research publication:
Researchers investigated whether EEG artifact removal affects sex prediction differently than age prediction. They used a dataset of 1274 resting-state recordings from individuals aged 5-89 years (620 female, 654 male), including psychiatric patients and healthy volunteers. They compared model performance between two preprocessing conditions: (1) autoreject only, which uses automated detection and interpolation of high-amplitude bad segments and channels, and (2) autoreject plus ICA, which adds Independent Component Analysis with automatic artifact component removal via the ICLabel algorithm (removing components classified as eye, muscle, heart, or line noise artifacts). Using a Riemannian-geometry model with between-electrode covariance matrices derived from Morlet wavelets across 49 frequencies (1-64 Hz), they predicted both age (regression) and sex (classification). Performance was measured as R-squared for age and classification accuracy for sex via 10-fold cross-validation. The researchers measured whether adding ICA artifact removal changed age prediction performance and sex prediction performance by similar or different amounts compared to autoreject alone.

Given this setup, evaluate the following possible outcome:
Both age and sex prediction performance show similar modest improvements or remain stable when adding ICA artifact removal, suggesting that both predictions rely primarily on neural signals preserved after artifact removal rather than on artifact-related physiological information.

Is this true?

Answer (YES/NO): NO